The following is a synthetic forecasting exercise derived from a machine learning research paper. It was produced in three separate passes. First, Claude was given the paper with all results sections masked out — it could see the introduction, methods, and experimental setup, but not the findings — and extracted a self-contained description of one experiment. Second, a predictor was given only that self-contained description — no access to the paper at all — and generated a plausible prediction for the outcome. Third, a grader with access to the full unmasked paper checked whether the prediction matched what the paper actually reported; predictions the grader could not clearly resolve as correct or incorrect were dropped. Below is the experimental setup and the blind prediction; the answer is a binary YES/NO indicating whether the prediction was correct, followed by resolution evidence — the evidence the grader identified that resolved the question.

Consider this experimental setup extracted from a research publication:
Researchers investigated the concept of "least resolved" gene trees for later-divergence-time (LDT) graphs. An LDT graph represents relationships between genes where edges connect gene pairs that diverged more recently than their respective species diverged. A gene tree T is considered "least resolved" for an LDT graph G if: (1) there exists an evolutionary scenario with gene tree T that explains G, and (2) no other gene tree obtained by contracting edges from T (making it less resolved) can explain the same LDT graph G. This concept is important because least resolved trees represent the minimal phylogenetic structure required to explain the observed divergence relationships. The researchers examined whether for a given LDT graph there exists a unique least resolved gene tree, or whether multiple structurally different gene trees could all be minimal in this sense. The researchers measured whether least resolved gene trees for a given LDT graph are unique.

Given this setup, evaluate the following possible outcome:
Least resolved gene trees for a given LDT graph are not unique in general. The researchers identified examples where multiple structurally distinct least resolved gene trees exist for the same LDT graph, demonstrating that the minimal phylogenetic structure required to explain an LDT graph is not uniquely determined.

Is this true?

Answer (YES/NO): YES